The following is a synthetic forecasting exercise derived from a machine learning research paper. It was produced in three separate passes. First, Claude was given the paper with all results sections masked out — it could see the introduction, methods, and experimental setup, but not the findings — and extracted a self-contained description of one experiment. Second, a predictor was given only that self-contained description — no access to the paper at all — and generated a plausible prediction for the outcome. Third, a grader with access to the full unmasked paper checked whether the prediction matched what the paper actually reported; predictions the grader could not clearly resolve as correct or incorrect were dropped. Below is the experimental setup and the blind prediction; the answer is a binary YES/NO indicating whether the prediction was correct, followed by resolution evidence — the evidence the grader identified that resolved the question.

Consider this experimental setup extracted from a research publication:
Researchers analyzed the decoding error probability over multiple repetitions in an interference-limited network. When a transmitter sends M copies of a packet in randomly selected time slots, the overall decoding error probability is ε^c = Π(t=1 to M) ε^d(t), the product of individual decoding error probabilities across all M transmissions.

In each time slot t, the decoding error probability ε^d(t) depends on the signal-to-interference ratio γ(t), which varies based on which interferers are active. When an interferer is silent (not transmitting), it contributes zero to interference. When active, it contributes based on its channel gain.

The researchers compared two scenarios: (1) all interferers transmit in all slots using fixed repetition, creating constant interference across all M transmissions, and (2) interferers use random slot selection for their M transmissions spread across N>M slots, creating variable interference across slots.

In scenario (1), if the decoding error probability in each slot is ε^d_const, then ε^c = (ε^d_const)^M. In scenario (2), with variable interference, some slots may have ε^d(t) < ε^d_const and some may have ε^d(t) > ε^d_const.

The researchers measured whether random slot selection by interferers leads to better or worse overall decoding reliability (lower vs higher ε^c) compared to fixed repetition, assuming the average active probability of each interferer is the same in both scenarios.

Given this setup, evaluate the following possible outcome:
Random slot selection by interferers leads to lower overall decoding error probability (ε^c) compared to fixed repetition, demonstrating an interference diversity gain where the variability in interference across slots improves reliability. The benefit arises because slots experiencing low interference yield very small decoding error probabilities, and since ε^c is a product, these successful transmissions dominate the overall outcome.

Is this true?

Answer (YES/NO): YES